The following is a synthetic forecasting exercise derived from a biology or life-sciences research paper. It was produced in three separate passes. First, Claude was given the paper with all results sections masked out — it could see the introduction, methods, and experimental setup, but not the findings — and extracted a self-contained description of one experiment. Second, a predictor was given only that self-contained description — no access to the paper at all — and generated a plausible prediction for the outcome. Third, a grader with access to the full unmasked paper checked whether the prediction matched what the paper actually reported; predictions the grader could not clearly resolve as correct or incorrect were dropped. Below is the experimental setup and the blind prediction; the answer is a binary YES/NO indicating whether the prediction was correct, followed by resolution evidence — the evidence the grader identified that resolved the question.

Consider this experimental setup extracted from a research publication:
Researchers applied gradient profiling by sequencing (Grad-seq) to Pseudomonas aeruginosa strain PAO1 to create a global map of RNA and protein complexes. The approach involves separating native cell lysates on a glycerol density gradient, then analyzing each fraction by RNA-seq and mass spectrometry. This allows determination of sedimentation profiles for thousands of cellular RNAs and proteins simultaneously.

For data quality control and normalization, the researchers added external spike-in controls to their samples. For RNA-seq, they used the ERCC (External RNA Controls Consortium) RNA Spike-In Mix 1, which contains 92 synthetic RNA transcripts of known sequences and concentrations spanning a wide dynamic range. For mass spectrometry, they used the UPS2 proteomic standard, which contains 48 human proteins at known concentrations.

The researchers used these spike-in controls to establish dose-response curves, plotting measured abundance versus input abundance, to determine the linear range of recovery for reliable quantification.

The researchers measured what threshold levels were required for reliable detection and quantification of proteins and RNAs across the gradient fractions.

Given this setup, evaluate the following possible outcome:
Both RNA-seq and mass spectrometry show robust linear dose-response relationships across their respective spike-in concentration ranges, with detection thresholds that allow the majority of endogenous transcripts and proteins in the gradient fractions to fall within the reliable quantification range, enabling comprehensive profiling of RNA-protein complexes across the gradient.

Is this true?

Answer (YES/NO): NO